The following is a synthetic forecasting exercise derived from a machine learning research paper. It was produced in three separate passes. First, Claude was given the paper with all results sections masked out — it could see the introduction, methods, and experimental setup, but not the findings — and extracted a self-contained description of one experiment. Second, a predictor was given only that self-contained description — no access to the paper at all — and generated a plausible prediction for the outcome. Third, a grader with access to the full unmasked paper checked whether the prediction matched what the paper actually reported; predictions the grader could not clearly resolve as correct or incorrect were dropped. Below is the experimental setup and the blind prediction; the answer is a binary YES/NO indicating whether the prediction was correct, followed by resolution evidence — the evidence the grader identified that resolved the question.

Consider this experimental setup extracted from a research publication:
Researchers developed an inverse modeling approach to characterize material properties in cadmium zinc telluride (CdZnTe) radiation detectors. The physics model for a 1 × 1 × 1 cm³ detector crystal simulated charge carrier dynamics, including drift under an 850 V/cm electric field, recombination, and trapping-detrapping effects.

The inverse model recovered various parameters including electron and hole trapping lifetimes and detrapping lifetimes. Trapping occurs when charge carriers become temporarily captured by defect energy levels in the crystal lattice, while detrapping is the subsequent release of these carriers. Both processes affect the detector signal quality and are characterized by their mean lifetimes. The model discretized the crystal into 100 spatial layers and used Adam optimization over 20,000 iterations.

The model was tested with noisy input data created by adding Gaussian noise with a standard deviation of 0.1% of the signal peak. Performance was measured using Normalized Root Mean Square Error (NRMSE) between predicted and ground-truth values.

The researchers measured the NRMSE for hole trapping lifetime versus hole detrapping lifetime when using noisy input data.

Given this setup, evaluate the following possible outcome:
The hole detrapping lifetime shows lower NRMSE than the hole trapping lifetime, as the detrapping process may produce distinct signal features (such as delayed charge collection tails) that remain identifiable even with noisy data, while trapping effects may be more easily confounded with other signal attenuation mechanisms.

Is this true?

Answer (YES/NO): NO